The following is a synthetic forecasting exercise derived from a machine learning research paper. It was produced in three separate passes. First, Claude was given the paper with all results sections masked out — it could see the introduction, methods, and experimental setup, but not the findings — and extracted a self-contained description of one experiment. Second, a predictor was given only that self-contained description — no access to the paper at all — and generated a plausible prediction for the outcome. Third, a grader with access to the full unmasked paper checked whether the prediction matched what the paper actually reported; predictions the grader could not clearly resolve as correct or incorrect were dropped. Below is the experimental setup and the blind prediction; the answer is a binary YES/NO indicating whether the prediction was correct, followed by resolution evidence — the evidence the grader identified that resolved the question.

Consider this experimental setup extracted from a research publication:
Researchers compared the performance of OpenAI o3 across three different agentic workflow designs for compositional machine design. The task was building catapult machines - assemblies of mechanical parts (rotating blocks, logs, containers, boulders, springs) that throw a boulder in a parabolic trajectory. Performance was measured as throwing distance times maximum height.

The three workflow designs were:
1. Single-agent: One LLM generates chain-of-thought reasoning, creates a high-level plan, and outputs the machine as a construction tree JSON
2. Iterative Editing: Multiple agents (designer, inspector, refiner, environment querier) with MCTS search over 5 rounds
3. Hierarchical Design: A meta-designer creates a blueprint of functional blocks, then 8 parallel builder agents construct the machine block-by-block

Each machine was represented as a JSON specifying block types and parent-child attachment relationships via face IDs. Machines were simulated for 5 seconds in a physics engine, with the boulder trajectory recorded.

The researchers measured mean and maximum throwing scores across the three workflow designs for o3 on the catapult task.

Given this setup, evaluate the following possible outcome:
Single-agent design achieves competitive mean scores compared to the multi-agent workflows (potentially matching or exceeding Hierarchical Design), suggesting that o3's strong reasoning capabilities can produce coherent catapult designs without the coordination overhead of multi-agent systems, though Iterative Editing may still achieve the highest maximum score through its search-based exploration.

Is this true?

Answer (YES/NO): NO